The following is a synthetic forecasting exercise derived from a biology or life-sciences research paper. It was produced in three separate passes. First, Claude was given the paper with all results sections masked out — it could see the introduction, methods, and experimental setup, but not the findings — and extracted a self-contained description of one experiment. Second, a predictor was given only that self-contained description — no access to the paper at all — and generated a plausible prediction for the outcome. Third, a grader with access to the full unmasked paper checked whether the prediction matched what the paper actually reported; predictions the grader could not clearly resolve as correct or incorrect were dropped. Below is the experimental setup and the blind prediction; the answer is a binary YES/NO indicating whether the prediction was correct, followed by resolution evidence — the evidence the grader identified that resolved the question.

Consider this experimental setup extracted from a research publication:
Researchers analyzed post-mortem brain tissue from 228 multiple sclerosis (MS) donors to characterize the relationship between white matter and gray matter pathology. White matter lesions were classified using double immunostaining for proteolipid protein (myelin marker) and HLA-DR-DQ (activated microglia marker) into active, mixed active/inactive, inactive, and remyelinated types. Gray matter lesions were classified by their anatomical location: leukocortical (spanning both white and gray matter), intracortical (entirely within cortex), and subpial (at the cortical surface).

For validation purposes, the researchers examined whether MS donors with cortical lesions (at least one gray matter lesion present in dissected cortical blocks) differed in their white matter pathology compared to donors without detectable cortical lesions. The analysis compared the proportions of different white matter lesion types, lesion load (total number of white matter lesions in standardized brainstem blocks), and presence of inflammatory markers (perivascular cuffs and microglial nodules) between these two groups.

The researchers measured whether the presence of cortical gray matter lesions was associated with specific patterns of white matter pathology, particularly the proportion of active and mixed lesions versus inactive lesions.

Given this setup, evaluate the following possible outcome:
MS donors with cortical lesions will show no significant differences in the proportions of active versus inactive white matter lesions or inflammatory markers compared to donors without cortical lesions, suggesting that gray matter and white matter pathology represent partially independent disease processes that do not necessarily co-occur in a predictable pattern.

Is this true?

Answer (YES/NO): NO